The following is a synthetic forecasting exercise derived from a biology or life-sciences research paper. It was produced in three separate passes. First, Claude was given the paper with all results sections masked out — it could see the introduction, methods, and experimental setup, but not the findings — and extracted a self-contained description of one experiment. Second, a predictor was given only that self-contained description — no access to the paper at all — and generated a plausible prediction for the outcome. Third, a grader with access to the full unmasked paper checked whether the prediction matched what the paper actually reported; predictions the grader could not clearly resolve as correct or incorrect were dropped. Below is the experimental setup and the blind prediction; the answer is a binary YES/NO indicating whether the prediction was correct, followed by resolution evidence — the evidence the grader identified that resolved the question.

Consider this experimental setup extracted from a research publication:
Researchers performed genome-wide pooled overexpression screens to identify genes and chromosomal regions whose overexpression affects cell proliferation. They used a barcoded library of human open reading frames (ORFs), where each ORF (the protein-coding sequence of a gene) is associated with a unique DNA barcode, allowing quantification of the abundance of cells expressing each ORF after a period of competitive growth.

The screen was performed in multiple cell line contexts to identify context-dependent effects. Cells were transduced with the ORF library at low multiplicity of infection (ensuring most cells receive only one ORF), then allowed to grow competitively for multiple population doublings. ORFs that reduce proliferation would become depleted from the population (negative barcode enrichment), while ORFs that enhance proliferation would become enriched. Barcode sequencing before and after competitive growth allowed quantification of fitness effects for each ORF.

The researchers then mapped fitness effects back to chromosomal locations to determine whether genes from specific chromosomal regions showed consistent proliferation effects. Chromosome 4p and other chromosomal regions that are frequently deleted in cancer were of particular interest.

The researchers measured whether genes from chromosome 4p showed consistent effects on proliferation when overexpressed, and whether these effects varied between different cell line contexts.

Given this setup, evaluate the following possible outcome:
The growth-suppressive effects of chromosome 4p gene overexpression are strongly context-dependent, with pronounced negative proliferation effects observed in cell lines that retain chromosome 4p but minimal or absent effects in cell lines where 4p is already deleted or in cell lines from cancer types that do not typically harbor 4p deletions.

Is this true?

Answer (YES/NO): NO